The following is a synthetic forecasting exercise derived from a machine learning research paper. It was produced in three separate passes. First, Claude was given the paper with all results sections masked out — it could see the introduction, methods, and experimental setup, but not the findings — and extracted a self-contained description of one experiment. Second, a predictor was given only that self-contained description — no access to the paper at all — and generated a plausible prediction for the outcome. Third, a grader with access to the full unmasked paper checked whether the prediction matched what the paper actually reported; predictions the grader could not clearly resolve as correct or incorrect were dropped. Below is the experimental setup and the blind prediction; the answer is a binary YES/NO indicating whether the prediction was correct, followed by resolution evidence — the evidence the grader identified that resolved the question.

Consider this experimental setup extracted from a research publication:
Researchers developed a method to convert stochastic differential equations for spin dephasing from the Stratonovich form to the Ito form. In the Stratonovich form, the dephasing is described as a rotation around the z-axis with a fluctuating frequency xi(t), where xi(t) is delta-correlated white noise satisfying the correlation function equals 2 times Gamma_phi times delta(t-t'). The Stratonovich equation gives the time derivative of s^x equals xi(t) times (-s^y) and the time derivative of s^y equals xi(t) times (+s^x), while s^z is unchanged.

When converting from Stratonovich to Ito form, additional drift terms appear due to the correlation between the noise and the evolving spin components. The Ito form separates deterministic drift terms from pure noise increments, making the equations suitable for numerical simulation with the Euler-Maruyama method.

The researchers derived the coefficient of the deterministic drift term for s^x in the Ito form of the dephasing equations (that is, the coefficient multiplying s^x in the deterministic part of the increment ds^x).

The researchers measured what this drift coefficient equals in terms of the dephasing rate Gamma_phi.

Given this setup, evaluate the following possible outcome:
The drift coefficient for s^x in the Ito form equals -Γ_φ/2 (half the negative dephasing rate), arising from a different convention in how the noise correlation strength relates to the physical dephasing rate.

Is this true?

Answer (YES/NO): NO